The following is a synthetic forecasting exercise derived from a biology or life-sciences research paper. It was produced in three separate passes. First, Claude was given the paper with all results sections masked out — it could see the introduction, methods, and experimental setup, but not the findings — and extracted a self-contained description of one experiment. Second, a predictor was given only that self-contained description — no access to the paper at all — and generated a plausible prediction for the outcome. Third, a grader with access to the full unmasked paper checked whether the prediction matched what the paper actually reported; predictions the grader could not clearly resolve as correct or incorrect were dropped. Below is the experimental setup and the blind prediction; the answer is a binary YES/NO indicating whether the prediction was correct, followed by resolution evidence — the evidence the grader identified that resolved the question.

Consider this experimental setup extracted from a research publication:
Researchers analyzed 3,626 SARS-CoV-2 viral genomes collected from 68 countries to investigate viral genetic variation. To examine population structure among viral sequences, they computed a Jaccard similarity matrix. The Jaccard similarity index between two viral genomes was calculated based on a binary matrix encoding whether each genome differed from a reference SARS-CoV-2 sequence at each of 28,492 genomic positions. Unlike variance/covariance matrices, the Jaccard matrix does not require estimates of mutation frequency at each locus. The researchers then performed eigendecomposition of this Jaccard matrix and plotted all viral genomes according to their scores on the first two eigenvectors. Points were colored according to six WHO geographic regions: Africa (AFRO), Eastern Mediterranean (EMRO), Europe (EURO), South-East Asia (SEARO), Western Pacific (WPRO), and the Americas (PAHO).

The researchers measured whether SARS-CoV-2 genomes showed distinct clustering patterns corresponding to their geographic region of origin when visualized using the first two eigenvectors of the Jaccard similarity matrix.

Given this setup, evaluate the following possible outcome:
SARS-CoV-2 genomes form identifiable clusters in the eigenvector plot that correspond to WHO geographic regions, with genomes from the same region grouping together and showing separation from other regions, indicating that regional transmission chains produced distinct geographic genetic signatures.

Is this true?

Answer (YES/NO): YES